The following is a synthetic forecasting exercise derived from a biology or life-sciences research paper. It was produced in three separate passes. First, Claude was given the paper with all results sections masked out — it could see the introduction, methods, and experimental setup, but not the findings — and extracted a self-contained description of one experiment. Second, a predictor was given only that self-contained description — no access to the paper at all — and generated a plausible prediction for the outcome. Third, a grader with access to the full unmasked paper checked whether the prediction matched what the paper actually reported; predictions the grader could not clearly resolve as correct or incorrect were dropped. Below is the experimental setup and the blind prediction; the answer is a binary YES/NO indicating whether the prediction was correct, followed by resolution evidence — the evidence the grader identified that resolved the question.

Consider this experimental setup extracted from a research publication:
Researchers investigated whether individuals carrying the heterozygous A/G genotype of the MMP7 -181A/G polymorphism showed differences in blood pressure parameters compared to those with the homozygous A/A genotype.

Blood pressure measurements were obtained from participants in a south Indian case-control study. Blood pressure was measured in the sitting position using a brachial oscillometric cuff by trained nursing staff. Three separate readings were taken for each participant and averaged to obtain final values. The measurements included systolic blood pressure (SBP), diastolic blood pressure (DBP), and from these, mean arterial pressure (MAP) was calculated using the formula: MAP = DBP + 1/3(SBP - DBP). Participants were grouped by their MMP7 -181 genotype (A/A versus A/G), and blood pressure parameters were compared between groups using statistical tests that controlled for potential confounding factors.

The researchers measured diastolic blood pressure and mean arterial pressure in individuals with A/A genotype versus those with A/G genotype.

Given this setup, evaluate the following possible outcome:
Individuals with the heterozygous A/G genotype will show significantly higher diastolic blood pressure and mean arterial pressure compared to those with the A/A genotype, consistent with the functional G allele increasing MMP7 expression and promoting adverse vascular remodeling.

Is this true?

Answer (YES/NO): YES